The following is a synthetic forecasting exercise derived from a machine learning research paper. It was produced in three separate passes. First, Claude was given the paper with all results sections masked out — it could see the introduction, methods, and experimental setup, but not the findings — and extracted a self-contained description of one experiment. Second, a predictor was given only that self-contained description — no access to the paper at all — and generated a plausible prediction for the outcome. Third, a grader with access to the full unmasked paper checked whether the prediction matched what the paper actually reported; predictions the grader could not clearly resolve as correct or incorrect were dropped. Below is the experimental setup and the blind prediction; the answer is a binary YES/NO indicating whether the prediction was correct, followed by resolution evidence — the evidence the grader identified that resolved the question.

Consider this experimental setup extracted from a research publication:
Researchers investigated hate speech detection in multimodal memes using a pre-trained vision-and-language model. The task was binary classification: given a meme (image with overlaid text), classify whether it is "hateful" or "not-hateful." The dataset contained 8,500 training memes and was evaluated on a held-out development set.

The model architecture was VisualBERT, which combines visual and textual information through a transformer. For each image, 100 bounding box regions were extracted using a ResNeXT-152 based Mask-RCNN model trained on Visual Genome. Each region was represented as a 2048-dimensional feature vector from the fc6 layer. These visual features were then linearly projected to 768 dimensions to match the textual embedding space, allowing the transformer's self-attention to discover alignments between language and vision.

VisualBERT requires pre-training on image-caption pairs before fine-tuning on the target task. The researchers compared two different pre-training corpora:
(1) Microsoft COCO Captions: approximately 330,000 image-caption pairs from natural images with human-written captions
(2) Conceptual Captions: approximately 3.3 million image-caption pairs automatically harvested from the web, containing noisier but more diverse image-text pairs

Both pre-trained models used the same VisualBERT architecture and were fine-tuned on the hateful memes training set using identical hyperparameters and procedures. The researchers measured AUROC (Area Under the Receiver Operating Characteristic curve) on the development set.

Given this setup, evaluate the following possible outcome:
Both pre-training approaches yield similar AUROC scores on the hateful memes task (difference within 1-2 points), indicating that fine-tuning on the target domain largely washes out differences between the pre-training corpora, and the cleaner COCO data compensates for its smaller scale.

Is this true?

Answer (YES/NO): NO